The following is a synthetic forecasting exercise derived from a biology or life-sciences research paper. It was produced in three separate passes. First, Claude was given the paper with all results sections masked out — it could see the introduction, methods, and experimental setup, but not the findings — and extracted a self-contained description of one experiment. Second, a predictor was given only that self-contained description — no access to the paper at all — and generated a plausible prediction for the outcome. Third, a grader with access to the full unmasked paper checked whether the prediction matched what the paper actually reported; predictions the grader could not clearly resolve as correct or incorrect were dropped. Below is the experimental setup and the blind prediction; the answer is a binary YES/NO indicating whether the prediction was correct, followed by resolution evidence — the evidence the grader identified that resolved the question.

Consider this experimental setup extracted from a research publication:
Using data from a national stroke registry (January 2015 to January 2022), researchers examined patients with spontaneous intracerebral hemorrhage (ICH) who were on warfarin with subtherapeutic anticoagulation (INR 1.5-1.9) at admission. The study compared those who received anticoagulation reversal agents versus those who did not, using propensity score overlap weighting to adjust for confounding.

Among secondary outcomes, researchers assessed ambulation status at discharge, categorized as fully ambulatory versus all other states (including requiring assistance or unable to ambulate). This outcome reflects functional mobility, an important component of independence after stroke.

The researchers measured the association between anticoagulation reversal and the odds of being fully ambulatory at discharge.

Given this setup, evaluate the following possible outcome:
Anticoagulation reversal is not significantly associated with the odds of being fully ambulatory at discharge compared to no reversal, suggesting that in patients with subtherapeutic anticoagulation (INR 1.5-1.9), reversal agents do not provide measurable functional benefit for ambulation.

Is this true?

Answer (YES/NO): NO